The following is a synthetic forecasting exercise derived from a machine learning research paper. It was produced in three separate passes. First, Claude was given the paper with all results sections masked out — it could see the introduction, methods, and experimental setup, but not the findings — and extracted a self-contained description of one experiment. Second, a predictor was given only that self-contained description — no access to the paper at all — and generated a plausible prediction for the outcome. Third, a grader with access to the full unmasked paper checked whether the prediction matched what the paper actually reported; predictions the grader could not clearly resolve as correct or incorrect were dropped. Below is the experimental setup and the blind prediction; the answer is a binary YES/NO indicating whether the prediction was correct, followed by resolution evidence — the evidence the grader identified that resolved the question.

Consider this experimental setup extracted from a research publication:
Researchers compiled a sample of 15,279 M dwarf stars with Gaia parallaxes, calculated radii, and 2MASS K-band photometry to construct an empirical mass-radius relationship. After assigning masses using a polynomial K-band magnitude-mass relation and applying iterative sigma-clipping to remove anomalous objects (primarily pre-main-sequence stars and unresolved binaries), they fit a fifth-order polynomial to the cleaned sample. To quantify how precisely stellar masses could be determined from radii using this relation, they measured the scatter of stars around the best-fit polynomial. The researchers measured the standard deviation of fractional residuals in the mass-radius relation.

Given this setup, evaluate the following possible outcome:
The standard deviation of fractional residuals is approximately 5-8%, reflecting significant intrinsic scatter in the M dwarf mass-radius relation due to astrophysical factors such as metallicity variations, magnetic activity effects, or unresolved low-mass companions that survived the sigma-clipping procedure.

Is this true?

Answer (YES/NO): NO